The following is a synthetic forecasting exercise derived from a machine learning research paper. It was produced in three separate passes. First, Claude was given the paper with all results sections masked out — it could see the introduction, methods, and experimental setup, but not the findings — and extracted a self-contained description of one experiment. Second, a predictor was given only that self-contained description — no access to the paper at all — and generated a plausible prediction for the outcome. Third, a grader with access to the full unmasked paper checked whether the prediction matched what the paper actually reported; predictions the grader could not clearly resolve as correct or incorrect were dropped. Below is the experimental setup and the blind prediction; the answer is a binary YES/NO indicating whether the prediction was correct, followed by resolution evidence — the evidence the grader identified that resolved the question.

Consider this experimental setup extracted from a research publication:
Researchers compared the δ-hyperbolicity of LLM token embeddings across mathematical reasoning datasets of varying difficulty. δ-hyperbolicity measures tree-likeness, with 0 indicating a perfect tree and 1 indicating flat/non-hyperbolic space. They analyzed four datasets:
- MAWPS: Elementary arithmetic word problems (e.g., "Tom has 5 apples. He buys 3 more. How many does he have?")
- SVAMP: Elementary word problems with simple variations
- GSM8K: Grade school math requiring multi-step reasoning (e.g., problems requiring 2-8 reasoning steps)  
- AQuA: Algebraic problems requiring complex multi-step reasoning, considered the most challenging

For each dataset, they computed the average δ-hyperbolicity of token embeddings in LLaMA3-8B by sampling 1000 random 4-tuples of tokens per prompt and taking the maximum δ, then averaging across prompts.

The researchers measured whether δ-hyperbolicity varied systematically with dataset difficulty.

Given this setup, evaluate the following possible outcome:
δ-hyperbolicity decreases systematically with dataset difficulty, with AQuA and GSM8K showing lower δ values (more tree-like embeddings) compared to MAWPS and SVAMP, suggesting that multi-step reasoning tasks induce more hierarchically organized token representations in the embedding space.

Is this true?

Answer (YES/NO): NO